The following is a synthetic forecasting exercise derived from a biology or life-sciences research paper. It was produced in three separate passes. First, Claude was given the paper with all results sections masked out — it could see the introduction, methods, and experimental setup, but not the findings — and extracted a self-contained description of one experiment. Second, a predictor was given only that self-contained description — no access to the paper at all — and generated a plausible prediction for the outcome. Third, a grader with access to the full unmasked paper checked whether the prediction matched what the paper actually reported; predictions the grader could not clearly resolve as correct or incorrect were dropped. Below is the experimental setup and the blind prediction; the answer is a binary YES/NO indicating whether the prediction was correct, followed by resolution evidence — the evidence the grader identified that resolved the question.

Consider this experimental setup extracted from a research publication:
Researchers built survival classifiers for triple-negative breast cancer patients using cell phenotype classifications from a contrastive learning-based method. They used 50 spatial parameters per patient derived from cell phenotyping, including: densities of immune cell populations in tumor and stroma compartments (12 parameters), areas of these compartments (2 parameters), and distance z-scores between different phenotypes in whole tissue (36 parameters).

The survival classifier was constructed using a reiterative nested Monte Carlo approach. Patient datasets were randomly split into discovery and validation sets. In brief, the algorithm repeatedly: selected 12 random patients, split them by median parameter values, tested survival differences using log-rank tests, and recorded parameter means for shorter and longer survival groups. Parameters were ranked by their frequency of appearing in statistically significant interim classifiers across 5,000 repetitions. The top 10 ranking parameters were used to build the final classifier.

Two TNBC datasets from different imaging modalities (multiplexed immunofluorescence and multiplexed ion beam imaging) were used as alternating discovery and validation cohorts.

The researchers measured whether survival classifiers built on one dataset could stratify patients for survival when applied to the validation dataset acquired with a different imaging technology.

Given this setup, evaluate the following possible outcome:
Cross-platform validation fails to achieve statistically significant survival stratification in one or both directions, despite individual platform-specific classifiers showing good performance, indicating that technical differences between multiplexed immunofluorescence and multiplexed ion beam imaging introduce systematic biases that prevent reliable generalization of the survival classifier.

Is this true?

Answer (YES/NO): NO